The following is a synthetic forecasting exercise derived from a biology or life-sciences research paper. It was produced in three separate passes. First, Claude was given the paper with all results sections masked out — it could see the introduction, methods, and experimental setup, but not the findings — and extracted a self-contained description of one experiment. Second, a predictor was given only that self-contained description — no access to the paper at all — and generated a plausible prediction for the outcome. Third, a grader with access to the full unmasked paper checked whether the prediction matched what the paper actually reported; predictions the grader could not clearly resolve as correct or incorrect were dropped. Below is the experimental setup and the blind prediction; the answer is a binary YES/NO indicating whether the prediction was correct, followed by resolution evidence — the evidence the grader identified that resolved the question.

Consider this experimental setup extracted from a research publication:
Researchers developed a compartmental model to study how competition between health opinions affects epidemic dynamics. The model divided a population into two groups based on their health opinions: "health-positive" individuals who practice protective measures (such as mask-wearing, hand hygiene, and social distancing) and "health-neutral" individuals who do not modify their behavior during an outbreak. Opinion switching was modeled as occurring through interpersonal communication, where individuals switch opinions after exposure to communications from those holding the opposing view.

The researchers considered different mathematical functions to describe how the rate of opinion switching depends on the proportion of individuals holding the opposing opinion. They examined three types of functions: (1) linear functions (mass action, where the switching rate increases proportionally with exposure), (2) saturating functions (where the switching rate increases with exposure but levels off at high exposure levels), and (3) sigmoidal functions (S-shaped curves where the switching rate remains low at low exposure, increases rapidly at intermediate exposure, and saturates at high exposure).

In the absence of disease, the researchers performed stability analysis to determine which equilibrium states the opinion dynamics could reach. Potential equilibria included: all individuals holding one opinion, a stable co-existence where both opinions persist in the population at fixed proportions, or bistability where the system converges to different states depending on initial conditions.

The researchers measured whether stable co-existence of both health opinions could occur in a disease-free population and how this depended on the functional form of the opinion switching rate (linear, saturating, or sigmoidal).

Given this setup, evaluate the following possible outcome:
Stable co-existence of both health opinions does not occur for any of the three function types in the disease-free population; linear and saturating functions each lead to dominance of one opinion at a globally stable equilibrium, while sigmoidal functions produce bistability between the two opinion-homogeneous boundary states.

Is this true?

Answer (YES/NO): NO